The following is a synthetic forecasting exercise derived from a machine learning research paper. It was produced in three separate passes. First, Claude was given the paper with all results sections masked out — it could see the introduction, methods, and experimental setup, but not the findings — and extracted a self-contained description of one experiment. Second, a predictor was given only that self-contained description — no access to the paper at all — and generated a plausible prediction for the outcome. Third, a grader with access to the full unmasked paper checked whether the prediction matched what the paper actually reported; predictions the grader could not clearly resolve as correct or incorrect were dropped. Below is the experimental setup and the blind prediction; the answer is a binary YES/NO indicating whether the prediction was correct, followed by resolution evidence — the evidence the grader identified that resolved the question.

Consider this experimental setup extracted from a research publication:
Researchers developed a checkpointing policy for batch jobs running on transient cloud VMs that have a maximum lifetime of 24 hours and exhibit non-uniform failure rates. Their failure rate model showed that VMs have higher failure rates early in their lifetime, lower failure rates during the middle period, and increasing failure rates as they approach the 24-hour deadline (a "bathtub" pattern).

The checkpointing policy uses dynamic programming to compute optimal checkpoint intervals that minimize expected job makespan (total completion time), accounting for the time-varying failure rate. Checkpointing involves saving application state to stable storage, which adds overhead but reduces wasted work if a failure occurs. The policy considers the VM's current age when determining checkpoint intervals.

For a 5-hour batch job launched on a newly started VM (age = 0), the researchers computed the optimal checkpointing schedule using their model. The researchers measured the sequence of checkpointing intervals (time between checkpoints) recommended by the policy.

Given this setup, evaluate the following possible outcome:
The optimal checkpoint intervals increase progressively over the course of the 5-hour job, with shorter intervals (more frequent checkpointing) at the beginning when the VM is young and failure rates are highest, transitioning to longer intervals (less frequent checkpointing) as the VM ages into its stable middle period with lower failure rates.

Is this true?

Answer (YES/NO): YES